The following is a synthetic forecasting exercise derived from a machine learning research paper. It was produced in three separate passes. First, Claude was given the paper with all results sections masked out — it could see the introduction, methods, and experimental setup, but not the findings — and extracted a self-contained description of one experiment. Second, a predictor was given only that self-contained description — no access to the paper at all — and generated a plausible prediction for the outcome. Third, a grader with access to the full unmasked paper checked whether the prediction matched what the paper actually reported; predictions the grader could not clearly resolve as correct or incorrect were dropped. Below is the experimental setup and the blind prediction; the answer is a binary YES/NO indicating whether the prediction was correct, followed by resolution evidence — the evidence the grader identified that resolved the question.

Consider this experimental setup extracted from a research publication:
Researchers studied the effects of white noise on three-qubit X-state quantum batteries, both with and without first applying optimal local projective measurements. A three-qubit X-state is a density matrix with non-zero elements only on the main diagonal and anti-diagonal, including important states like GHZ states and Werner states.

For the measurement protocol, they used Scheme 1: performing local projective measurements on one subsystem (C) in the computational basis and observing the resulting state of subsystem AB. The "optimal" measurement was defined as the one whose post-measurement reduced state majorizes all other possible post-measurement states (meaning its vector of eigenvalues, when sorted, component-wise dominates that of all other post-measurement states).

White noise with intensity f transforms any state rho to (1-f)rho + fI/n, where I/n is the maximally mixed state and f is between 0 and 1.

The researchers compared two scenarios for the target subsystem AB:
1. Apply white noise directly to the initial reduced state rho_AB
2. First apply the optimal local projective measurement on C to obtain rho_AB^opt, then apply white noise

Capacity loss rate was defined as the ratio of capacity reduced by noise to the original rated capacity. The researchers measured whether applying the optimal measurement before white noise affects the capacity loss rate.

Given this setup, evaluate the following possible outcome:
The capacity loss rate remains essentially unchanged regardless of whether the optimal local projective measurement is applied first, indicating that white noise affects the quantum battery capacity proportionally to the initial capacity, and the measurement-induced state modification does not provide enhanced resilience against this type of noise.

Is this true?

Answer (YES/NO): NO